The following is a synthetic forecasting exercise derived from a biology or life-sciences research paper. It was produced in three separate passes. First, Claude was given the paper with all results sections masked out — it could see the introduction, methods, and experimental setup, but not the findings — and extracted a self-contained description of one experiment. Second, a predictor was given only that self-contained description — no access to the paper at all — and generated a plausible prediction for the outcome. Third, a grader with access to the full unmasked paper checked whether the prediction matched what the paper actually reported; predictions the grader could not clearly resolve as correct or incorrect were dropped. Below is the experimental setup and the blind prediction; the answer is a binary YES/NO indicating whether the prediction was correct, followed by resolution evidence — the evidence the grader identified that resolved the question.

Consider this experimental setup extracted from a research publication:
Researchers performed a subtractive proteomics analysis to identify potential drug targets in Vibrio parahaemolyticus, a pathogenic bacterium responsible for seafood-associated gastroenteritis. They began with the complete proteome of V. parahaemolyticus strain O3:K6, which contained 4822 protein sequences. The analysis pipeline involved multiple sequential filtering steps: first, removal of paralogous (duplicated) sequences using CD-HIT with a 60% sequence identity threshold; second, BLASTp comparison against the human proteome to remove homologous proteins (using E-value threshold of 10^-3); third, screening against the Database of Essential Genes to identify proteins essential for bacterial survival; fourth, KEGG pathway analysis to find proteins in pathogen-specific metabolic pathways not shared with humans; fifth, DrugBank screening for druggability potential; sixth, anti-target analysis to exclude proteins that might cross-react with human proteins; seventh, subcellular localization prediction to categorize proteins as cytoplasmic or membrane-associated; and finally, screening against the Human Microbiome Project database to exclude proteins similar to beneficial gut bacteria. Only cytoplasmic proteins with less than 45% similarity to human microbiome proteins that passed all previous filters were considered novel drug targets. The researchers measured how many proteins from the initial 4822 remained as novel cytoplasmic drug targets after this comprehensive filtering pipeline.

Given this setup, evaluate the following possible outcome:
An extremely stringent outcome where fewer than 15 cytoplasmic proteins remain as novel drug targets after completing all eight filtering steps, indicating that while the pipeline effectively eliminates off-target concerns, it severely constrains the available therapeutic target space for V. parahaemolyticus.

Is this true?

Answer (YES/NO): YES